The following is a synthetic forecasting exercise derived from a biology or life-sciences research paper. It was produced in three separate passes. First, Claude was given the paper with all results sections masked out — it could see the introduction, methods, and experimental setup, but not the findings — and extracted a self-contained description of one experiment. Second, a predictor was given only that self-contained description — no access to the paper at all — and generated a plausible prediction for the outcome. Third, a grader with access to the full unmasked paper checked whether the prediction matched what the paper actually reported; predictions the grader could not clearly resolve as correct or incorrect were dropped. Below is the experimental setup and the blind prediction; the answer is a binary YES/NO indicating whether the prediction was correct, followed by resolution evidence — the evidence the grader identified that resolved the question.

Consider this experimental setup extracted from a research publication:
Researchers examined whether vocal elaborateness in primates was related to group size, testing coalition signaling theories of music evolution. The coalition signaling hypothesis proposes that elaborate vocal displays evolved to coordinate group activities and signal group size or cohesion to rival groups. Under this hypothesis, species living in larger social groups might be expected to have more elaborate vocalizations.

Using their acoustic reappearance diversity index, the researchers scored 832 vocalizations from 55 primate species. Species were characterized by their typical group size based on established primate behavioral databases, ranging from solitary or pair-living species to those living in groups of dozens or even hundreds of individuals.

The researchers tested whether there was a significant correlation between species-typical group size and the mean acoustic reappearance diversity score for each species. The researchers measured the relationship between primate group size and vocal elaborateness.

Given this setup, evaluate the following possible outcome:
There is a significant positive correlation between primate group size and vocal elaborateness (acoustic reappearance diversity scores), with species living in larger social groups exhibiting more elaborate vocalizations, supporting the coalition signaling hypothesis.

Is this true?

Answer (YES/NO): NO